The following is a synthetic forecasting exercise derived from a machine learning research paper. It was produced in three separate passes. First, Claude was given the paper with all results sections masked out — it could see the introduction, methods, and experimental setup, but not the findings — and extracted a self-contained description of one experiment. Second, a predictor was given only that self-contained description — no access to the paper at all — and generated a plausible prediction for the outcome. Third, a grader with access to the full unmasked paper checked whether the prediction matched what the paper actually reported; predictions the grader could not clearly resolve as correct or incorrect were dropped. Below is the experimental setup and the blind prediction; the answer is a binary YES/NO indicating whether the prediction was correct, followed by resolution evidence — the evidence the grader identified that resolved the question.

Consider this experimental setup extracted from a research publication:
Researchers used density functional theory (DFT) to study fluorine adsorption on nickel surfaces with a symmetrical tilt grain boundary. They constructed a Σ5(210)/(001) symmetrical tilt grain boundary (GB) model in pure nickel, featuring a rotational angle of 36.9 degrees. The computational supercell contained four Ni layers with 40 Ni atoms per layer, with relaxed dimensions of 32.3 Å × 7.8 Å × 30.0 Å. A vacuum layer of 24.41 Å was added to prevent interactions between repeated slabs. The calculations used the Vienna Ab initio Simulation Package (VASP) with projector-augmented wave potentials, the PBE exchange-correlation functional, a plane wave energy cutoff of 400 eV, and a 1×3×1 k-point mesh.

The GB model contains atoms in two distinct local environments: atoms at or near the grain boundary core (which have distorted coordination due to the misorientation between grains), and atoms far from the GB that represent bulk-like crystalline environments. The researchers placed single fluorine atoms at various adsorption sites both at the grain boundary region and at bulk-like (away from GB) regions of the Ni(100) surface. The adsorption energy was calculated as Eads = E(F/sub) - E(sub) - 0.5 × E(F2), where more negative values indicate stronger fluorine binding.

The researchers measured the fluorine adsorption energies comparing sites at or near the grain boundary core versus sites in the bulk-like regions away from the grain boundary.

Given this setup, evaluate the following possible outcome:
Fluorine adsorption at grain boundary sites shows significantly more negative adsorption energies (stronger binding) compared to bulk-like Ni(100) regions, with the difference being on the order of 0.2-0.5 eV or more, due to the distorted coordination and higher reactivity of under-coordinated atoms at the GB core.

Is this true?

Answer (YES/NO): NO